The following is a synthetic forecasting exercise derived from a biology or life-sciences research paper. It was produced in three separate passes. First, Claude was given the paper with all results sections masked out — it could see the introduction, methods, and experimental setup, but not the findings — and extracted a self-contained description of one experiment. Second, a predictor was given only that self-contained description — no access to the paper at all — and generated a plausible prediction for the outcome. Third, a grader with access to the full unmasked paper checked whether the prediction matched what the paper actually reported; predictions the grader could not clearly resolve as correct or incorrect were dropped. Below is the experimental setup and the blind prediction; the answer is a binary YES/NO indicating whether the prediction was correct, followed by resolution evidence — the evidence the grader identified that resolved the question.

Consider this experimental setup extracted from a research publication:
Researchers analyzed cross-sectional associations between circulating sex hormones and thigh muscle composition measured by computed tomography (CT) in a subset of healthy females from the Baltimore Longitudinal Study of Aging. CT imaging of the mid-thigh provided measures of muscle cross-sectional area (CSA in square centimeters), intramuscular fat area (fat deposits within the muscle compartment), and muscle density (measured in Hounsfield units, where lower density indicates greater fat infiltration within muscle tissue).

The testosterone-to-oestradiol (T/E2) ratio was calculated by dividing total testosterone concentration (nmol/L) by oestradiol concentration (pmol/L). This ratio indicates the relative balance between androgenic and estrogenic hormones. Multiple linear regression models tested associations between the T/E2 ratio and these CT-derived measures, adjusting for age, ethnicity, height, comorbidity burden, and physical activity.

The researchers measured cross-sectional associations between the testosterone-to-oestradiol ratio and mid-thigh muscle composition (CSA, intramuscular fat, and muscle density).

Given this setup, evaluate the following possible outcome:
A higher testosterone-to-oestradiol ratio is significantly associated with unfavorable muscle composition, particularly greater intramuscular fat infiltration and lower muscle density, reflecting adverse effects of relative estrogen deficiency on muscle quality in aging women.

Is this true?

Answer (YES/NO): NO